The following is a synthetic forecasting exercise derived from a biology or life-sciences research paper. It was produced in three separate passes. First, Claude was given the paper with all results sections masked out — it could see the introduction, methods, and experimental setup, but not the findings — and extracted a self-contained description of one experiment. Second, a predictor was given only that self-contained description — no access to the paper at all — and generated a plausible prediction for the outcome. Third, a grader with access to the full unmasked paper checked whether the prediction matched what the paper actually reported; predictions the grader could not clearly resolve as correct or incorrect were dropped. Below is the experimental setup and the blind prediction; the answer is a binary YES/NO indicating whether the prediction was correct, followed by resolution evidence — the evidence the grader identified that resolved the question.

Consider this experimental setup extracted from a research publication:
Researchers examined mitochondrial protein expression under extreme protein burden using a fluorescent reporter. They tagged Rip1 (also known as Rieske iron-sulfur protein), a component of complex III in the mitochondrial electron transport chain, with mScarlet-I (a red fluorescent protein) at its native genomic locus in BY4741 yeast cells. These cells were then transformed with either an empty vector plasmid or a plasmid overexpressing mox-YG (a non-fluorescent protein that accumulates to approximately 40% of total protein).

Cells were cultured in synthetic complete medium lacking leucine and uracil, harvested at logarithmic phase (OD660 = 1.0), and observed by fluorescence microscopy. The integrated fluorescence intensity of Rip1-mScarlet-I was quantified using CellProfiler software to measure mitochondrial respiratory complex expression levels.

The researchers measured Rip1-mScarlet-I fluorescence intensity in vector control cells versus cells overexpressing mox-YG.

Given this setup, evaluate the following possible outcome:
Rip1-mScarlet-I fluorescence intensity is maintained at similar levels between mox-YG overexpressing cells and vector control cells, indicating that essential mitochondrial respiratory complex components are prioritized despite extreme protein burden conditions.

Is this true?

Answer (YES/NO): NO